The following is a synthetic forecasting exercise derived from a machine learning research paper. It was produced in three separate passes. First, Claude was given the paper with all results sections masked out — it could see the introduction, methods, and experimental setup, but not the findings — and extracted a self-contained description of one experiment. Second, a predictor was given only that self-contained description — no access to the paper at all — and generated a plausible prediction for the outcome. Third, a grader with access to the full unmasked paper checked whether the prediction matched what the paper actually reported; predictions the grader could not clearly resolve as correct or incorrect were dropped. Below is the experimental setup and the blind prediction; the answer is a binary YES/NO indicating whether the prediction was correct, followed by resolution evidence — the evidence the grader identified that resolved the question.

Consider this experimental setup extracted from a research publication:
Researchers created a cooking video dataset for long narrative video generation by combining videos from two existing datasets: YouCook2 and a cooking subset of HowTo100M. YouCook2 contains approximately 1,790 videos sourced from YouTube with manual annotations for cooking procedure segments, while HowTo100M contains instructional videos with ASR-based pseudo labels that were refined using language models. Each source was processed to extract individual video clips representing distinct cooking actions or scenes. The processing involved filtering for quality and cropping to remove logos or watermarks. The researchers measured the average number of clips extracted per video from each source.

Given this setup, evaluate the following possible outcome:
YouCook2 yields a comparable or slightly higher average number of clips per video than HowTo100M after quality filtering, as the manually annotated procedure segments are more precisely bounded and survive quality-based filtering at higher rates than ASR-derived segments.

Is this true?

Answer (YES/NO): YES